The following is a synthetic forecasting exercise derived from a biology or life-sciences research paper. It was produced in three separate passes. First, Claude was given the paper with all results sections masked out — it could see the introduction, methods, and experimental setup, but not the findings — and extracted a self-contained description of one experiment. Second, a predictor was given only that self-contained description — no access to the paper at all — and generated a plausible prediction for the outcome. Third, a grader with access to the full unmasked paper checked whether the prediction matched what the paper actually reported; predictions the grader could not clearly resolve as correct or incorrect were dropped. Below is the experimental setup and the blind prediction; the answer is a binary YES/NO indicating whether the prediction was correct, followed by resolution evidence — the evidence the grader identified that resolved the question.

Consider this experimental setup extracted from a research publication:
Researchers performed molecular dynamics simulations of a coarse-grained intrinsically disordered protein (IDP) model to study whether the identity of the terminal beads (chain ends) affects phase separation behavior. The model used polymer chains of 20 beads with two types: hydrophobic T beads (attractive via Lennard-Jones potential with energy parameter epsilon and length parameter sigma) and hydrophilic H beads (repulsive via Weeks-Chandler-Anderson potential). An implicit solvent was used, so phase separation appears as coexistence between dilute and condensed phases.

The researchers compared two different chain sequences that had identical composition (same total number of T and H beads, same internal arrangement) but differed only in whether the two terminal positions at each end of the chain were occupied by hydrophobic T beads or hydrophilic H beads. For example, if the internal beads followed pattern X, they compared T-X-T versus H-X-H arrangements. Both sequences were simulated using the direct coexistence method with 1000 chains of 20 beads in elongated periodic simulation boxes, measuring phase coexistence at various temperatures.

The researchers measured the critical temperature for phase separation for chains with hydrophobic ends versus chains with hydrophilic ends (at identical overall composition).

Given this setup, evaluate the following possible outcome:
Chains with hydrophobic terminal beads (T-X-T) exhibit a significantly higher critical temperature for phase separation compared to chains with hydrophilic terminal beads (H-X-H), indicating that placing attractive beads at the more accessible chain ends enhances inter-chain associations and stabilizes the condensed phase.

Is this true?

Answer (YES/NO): YES